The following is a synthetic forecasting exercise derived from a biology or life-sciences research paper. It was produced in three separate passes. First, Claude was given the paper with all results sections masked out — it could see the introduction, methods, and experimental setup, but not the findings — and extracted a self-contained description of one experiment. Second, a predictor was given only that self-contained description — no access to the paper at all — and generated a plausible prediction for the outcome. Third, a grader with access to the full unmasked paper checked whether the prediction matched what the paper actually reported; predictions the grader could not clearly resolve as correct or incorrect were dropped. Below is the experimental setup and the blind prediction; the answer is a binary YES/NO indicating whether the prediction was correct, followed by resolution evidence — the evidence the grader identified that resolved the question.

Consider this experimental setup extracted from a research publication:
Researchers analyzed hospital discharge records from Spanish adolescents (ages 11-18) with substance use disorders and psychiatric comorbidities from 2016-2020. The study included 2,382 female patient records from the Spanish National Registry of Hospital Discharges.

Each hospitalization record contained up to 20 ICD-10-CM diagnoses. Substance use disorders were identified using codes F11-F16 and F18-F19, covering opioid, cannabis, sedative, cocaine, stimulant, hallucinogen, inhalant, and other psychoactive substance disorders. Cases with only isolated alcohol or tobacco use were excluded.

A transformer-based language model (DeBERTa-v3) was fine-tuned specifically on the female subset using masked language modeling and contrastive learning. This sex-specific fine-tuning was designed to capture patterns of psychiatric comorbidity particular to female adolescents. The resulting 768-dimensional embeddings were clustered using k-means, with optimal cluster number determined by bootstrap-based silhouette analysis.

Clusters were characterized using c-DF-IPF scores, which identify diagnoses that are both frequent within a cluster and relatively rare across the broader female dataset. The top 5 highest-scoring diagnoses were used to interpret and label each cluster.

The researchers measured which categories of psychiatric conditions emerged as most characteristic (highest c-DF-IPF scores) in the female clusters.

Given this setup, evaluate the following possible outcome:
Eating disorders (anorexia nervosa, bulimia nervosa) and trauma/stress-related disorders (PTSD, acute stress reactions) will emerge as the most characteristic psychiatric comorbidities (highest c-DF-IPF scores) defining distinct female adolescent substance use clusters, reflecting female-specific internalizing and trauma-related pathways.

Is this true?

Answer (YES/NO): NO